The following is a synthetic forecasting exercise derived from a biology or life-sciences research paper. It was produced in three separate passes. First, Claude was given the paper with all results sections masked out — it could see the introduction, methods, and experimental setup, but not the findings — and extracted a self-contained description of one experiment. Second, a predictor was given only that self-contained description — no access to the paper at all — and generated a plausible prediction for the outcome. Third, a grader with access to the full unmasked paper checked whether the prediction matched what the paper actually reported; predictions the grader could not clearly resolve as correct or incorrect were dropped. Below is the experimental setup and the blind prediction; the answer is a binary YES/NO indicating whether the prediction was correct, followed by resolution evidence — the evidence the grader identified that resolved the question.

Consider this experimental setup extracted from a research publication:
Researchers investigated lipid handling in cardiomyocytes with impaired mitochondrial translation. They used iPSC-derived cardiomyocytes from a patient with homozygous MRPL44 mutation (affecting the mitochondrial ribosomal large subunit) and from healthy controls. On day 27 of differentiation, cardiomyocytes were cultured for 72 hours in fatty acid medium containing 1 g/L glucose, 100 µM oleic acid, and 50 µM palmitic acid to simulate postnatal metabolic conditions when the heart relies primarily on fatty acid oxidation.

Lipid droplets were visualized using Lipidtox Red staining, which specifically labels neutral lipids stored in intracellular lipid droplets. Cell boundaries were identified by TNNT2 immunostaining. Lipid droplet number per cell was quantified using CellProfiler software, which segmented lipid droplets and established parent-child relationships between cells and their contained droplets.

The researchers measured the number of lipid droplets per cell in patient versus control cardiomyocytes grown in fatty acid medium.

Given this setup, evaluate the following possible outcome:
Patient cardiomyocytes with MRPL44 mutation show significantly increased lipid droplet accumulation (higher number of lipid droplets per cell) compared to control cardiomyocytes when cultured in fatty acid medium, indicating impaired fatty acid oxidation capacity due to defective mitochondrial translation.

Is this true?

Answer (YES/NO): YES